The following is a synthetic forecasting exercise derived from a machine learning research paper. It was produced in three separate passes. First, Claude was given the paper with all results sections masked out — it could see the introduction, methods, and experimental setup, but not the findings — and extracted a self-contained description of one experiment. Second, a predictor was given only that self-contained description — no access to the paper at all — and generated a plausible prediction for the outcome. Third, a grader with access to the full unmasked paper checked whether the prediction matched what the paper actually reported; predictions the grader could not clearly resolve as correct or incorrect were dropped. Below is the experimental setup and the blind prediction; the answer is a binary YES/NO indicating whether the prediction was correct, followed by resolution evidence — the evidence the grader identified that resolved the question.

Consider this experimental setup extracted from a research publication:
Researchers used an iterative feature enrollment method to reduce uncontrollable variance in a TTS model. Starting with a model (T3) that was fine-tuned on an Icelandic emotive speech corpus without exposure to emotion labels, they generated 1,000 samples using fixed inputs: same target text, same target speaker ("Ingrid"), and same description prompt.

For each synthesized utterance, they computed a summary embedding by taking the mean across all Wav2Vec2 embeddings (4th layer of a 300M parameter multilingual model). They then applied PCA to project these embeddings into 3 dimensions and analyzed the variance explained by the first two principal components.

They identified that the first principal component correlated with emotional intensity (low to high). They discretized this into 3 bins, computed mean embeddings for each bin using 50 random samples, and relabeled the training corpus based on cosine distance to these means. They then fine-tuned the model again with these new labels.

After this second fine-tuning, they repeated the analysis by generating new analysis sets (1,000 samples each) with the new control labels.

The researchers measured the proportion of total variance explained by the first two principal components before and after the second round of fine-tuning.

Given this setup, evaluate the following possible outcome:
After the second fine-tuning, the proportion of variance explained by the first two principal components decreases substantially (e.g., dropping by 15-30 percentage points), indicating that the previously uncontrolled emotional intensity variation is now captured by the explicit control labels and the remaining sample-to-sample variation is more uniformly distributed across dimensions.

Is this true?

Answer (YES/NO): YES